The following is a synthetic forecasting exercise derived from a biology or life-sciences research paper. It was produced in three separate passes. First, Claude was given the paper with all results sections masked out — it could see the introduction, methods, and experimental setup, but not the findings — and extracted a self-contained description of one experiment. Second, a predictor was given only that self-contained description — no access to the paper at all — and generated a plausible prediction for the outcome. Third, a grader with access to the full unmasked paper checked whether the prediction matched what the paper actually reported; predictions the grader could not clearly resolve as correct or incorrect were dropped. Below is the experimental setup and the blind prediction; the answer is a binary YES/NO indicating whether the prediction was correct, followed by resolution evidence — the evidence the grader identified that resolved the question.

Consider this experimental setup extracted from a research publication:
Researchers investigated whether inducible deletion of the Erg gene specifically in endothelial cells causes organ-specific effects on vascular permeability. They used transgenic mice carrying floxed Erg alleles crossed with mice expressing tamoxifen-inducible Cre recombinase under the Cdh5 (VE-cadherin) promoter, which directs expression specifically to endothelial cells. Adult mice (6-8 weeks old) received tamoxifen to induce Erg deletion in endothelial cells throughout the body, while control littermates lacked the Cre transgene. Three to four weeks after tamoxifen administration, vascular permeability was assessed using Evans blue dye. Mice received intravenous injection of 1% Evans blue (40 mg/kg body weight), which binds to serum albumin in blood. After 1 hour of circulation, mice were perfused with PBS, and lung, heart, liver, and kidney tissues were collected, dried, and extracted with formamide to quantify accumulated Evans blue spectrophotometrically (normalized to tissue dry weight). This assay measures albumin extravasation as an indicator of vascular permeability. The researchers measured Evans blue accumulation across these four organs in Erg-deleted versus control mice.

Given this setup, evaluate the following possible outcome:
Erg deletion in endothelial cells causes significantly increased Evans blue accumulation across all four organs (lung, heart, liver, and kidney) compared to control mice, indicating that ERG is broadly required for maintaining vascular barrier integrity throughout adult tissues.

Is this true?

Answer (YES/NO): NO